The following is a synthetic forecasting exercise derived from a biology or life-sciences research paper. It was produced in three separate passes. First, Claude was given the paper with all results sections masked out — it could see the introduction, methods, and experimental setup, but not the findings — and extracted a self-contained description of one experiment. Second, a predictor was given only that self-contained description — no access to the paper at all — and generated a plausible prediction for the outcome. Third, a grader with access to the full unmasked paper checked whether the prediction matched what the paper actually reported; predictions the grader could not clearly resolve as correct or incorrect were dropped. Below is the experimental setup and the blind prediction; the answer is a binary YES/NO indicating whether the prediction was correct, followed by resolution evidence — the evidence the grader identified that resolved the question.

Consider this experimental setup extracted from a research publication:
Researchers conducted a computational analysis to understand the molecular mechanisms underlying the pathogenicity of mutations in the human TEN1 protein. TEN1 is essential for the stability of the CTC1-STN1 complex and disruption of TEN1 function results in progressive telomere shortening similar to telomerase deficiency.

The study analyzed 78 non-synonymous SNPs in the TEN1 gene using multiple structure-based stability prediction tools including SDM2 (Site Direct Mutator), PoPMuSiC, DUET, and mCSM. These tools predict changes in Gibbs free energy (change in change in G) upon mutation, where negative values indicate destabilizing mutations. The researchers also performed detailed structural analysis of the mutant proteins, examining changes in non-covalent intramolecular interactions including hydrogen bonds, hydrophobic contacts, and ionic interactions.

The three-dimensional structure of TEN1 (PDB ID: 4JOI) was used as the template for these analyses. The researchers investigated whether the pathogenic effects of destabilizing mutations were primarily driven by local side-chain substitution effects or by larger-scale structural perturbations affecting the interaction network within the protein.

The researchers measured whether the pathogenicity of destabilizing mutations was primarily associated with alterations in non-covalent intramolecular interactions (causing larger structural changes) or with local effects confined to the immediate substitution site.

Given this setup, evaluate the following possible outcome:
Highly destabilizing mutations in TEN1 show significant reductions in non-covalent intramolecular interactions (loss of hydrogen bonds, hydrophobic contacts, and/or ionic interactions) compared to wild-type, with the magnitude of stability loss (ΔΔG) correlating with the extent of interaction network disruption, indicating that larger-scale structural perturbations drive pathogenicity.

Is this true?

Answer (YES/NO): NO